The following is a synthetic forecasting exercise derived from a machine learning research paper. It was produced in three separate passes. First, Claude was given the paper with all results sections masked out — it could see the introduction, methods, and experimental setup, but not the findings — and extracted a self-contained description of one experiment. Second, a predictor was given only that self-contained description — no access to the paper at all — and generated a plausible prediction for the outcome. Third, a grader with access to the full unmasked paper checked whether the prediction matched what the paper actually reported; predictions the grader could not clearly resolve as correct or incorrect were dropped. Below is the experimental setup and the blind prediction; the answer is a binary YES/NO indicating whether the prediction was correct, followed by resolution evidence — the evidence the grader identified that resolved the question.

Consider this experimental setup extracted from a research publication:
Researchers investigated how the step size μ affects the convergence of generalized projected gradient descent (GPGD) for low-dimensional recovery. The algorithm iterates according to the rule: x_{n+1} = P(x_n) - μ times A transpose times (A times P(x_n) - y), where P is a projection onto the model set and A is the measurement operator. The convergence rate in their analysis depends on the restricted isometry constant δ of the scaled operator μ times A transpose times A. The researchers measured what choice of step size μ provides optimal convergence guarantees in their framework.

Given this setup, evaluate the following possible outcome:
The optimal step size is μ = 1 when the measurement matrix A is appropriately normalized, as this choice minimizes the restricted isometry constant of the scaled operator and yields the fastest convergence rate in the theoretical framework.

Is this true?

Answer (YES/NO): YES